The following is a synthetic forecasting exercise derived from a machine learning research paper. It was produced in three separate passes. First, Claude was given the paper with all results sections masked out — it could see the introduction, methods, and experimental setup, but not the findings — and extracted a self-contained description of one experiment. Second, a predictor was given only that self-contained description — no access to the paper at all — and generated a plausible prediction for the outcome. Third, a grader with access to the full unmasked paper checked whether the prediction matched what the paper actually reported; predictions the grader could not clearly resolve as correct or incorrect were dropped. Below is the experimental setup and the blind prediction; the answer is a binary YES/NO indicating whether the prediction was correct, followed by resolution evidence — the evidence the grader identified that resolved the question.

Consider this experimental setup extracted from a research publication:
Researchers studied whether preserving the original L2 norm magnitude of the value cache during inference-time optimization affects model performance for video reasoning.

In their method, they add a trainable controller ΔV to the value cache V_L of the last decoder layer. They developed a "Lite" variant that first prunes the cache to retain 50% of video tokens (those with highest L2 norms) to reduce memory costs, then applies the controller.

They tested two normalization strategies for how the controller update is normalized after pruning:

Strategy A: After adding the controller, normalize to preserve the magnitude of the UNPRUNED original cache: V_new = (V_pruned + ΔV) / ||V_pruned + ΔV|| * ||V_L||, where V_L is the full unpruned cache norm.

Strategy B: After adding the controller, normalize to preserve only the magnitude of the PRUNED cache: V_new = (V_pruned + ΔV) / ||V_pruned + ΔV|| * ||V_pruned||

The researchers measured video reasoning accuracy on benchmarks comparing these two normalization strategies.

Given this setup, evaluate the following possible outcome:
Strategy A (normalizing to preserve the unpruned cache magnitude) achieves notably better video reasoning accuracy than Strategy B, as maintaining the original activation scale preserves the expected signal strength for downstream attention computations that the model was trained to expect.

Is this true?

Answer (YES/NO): YES